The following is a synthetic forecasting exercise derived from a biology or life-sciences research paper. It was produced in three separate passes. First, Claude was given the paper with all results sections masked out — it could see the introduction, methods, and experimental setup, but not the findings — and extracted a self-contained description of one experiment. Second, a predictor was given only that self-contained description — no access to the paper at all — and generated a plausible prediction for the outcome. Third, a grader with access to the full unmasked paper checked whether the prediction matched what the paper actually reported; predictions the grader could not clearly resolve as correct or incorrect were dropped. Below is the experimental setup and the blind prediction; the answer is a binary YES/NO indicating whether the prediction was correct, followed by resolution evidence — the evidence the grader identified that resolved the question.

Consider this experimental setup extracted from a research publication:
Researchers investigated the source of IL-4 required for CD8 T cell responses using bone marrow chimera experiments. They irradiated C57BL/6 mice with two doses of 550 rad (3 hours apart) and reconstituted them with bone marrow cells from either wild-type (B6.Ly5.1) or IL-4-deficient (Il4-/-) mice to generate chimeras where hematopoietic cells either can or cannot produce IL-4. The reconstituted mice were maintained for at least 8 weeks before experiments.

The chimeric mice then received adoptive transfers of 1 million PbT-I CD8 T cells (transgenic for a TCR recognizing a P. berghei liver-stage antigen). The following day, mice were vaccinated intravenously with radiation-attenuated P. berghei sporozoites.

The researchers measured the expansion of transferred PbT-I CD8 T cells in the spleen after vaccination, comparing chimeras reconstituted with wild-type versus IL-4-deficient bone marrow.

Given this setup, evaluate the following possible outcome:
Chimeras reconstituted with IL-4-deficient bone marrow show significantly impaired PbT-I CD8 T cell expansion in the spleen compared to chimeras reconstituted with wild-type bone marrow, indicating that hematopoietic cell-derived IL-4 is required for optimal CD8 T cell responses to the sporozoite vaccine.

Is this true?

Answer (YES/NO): YES